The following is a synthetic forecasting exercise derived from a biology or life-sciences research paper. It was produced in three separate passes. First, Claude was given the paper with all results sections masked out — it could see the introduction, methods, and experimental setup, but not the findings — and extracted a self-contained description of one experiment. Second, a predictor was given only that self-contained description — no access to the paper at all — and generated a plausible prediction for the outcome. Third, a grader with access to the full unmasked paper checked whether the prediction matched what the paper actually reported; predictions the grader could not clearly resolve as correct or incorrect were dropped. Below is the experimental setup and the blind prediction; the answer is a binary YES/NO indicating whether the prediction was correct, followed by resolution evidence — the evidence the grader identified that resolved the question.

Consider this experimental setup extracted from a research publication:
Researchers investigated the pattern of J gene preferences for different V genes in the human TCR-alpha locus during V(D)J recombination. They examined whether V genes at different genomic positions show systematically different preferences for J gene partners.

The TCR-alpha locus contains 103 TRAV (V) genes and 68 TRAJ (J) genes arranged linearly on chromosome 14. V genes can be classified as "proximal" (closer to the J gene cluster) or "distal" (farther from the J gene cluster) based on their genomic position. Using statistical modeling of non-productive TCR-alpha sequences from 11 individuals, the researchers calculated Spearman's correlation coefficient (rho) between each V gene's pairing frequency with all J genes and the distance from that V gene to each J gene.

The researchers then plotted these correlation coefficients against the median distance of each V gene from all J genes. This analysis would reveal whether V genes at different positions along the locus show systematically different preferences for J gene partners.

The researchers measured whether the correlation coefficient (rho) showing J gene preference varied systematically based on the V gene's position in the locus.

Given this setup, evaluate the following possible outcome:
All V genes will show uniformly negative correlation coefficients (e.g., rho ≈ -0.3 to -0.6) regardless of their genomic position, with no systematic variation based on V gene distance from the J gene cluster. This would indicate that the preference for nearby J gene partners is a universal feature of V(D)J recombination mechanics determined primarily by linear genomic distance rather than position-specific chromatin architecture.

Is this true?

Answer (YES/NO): NO